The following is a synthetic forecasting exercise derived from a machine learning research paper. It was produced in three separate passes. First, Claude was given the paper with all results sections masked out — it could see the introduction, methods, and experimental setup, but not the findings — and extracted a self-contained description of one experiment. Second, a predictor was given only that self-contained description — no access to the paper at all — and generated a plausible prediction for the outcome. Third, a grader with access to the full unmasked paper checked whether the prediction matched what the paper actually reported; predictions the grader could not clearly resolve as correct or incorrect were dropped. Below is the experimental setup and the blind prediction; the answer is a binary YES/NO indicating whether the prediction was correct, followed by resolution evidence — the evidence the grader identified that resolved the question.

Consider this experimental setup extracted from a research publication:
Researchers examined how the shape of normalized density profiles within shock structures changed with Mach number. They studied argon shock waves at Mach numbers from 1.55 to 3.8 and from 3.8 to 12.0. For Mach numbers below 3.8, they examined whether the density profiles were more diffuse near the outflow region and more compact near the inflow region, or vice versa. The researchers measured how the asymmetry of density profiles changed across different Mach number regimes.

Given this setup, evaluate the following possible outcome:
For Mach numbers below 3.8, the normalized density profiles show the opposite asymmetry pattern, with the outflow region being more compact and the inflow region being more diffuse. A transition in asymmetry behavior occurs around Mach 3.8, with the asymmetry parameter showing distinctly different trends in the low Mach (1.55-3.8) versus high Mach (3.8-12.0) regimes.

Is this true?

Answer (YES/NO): NO